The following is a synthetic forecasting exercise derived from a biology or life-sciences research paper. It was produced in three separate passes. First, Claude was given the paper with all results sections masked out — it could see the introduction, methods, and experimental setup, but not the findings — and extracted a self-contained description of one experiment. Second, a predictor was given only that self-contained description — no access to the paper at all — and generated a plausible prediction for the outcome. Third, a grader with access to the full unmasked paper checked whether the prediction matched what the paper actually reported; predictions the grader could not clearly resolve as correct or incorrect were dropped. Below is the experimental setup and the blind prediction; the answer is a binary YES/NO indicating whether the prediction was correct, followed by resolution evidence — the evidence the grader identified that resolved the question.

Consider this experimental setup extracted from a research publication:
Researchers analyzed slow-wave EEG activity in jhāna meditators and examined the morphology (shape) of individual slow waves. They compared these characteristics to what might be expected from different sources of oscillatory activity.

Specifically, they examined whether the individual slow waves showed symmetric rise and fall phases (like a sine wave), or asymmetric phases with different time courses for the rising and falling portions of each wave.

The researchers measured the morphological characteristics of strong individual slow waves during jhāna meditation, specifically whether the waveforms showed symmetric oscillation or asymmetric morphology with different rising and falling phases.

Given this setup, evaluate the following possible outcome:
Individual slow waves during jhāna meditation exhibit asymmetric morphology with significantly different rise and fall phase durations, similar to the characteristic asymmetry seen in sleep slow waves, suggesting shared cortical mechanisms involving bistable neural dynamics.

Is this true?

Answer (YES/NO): NO